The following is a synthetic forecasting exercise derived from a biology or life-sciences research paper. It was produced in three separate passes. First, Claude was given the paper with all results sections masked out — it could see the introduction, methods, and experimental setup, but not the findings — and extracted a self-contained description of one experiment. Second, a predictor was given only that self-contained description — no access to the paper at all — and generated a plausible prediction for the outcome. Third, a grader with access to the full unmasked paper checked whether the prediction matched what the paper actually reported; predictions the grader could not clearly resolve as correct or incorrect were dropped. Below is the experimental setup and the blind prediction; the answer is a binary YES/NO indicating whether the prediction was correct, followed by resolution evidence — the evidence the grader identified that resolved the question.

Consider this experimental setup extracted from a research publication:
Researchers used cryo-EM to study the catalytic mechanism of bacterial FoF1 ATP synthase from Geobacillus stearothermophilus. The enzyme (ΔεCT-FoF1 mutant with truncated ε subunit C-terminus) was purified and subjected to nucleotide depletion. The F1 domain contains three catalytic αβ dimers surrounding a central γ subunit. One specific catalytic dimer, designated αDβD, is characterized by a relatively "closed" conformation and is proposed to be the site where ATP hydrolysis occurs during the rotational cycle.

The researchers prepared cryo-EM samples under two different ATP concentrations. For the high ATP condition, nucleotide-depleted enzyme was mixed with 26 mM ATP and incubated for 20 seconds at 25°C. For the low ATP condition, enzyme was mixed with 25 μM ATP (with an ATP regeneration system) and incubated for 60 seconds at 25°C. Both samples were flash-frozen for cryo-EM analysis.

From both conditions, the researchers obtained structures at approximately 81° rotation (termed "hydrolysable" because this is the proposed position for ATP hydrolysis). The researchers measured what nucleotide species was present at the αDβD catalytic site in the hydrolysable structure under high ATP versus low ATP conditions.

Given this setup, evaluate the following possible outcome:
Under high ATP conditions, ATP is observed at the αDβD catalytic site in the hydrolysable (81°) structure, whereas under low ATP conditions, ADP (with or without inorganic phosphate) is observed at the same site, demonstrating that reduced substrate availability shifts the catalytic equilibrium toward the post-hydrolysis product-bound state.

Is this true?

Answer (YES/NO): YES